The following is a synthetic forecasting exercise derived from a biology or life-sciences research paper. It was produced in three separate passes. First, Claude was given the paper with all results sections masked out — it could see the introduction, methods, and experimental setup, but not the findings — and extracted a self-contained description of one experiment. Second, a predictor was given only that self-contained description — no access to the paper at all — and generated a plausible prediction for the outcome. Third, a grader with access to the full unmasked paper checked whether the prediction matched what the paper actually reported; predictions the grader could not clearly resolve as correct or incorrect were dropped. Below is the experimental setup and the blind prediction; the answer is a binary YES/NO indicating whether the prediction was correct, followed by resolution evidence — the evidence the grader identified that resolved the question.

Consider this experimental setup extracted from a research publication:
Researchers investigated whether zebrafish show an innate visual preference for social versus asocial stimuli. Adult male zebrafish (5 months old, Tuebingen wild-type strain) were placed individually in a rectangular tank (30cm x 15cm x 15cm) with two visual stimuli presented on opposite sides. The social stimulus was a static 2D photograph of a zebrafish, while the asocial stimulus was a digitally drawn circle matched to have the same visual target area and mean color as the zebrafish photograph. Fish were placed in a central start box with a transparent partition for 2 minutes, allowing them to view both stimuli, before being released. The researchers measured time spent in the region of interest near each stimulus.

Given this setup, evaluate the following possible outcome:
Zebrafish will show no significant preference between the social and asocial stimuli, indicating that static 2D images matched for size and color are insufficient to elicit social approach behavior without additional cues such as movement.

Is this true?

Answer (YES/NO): NO